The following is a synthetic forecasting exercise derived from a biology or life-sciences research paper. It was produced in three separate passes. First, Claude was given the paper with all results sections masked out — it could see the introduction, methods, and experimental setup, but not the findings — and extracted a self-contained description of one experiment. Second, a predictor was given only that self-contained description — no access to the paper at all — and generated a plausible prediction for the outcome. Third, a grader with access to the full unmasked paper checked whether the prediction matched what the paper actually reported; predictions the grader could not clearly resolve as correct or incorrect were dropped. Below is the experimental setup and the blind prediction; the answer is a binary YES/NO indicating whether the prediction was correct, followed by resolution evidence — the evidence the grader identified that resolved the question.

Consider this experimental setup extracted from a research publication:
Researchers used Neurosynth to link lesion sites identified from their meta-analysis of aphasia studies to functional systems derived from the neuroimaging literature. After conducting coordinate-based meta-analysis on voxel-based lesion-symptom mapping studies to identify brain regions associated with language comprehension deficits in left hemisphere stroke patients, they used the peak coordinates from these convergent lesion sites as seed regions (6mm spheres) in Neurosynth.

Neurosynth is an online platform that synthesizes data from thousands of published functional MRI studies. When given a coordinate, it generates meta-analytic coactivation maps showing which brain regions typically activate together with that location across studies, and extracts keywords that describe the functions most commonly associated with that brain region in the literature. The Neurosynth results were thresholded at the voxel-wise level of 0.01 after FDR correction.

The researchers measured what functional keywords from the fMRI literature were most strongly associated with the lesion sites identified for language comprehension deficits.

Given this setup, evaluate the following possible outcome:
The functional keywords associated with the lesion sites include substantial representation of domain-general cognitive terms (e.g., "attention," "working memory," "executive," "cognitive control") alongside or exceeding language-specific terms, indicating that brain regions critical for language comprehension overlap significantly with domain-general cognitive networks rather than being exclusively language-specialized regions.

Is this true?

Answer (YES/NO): NO